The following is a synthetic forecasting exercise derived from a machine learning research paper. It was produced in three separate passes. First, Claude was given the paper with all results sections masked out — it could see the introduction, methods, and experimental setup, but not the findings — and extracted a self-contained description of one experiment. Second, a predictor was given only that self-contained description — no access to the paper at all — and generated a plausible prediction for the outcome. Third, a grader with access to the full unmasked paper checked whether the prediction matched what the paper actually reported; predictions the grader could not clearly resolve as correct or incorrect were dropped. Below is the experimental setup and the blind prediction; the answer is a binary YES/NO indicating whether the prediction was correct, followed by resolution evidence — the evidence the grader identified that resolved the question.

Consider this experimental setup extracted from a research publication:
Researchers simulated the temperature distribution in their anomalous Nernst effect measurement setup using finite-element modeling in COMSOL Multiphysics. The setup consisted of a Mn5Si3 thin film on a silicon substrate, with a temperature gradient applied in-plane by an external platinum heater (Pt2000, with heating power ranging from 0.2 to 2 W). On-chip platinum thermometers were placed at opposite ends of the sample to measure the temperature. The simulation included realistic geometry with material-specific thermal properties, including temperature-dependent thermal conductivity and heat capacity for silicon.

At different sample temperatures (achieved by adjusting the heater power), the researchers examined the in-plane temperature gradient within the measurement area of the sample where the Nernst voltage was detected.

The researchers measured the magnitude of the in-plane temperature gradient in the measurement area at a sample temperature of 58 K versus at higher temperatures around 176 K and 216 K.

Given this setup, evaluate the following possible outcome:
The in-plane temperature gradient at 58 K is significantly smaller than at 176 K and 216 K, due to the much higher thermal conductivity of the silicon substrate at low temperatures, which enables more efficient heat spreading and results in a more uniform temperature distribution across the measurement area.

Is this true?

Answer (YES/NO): YES